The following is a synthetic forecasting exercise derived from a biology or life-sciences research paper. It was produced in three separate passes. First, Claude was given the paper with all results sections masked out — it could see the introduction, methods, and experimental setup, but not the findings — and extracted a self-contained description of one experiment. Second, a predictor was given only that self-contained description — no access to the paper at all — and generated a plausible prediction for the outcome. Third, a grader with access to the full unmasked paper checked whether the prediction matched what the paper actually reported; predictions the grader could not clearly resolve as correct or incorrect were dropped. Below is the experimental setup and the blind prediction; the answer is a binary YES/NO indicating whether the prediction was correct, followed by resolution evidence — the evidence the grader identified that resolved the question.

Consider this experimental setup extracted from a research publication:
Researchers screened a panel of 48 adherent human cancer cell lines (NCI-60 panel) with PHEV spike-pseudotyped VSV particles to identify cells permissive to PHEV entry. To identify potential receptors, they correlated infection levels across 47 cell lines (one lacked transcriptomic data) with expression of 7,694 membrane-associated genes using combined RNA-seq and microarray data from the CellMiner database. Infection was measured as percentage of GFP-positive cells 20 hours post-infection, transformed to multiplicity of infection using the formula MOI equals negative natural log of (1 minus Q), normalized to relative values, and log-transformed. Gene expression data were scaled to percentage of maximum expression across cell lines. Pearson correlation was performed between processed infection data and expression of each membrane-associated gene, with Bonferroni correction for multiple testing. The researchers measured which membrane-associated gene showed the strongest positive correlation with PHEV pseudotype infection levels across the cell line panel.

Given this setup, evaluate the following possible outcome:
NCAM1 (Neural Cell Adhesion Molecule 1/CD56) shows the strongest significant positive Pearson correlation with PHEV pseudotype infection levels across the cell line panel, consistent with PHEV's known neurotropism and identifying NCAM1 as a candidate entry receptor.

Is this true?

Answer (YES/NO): NO